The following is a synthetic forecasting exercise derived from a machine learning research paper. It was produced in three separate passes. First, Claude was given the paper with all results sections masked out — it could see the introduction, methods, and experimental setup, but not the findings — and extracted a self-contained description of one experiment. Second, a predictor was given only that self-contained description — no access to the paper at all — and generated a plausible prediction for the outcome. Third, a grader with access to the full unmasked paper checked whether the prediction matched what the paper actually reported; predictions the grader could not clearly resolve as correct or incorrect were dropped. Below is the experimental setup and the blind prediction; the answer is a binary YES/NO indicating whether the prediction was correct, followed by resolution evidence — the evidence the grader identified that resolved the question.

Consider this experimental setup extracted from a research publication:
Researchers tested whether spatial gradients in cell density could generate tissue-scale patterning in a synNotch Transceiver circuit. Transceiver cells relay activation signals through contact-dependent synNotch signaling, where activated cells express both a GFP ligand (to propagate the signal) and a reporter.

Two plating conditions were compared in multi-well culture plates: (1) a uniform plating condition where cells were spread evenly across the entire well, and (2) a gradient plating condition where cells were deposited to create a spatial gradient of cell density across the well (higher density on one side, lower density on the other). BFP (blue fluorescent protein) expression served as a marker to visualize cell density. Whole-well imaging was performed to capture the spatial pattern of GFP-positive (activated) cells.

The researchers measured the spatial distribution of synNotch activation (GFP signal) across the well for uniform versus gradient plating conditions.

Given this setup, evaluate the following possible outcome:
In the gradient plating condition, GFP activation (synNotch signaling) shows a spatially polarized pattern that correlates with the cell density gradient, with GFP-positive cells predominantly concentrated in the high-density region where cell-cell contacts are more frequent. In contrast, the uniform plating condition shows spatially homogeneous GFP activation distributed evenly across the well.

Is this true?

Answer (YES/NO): NO